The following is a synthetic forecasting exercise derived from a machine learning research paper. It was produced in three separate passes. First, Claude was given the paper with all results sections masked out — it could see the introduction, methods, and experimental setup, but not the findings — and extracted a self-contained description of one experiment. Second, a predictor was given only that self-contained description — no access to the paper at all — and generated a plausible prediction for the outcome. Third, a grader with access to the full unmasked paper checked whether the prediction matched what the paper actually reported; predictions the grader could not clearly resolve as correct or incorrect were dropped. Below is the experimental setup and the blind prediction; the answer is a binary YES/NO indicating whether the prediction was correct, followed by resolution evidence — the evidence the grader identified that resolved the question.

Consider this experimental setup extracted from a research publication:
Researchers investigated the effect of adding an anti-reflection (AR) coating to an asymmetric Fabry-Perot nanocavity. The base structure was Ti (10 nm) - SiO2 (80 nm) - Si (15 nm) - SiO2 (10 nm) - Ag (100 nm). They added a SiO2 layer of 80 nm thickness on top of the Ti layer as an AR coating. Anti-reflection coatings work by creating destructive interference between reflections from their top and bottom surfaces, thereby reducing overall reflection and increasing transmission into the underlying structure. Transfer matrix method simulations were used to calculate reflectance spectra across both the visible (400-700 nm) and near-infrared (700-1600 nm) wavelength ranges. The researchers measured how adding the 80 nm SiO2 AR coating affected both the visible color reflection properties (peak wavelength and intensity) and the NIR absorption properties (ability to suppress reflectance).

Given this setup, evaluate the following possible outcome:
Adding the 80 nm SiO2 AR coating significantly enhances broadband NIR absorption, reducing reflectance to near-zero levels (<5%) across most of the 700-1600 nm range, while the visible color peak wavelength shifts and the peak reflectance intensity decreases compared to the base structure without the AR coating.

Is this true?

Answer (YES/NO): NO